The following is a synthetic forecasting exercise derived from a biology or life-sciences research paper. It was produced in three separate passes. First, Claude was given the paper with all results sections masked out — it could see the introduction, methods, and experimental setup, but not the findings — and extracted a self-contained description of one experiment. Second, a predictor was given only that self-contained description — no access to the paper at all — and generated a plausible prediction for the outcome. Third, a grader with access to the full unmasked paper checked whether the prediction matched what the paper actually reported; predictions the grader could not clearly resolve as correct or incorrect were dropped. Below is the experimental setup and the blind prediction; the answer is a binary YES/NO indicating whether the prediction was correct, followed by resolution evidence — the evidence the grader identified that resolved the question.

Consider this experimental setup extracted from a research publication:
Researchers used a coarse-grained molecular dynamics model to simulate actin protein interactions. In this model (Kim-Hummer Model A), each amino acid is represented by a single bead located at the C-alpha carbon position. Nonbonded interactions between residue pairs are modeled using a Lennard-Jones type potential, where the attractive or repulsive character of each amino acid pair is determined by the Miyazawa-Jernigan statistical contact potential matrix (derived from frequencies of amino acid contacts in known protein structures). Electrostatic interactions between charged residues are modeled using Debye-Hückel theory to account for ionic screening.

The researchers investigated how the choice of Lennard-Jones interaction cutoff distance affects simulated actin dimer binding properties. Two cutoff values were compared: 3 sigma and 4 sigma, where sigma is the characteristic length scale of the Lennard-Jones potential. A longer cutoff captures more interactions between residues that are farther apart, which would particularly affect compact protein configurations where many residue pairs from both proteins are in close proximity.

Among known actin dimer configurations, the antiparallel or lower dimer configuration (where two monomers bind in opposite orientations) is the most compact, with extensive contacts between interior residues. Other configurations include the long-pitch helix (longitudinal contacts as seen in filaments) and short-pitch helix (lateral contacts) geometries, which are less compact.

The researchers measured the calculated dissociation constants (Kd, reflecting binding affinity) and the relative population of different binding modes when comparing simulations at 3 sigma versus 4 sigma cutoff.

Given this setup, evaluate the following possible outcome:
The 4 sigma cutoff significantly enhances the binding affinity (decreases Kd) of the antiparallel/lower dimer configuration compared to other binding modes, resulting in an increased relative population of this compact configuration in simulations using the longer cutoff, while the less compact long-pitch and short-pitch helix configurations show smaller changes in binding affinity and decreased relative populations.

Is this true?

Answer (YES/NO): YES